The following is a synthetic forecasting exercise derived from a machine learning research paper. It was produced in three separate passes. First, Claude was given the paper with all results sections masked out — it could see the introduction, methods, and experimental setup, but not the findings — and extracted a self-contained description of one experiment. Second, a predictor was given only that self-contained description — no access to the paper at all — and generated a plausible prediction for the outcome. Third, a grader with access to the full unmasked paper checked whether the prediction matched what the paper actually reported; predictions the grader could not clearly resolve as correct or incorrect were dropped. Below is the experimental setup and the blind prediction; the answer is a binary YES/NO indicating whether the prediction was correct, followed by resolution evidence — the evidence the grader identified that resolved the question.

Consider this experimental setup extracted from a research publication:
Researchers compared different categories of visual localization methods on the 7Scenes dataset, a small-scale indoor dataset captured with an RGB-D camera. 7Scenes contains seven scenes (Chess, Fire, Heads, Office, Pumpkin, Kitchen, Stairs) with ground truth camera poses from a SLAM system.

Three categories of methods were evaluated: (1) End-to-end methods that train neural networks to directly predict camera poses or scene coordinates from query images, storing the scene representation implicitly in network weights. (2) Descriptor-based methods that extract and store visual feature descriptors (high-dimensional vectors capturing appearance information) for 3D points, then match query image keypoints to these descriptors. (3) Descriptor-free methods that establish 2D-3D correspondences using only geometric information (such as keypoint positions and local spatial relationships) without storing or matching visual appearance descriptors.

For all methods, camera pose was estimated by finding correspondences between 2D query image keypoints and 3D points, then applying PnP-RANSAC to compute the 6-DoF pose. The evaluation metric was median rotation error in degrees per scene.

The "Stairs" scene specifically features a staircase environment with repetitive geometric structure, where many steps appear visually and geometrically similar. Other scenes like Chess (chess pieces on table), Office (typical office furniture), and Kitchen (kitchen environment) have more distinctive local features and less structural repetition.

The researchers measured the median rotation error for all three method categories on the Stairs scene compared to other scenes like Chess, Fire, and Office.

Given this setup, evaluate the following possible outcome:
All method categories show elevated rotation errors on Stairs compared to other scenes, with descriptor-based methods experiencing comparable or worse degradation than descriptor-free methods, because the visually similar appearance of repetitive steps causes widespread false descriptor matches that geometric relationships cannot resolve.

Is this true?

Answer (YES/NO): NO